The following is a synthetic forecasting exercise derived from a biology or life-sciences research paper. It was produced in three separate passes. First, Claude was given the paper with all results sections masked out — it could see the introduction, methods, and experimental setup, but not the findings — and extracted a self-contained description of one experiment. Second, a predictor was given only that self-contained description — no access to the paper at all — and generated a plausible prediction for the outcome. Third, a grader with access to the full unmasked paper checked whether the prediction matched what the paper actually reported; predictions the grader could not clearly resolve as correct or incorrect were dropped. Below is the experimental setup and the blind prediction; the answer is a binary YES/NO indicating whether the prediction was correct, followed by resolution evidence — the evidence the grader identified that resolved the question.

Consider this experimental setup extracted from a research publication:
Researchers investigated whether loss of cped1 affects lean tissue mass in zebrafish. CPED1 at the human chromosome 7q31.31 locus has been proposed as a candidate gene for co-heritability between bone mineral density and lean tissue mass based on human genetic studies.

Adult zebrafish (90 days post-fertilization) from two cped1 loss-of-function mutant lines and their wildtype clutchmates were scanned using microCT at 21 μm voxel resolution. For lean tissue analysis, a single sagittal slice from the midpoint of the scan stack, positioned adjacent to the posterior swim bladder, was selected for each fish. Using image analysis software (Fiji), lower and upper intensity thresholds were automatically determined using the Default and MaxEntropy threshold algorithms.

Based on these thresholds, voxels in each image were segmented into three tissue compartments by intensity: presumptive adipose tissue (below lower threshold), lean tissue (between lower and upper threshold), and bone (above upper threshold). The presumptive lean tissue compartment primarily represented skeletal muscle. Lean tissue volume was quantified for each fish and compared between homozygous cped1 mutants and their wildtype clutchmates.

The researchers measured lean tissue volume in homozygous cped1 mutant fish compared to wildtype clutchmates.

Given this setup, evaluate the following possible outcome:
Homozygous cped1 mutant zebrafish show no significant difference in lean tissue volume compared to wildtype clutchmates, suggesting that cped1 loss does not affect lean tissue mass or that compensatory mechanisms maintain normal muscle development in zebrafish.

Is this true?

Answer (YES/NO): YES